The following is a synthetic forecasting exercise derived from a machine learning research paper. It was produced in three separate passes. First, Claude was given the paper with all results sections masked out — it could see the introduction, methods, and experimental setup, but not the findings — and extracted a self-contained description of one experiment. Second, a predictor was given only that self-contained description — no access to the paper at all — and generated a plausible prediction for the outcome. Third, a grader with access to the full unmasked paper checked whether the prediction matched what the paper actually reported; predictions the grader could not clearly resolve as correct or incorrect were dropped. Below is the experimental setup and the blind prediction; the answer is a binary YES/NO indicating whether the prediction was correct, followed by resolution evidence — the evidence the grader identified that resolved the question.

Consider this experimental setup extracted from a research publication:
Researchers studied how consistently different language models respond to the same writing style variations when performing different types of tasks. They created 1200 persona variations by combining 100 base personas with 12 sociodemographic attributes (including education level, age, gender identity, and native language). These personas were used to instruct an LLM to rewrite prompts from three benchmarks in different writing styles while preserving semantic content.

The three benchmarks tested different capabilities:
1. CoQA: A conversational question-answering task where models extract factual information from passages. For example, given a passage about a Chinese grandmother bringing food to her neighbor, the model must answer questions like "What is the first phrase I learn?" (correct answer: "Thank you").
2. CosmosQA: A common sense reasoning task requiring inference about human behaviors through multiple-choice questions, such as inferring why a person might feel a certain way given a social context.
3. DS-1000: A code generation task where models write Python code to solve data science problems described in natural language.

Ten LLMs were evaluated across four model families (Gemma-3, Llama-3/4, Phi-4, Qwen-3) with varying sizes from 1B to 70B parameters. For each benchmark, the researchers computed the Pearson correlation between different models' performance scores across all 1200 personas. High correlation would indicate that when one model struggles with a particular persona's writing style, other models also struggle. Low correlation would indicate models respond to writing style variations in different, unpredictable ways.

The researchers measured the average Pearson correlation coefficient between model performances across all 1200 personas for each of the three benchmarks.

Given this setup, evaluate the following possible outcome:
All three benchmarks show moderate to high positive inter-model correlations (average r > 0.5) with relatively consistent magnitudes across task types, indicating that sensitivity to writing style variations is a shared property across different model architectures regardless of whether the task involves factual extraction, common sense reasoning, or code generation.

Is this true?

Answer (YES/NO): NO